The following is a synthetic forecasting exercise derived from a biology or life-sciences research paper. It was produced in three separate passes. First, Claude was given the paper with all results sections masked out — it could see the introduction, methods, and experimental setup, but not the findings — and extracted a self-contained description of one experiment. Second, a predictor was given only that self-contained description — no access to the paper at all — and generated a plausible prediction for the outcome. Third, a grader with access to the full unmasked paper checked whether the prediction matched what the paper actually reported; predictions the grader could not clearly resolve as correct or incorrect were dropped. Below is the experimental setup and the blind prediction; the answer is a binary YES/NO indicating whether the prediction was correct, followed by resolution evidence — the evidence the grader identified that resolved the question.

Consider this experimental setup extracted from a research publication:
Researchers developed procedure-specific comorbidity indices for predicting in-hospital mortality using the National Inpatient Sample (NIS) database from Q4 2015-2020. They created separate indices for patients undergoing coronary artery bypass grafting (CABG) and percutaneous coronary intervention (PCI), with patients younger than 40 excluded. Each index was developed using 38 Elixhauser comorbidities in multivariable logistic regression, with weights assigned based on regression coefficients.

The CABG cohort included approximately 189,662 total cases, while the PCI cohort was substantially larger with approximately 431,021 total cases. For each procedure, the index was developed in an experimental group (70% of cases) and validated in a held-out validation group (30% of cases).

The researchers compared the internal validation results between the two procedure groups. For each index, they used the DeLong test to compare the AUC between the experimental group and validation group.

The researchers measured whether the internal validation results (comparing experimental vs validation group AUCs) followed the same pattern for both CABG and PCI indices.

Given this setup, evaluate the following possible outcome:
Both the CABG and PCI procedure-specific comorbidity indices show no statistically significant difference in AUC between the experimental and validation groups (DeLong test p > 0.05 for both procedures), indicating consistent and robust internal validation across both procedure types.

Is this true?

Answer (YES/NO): NO